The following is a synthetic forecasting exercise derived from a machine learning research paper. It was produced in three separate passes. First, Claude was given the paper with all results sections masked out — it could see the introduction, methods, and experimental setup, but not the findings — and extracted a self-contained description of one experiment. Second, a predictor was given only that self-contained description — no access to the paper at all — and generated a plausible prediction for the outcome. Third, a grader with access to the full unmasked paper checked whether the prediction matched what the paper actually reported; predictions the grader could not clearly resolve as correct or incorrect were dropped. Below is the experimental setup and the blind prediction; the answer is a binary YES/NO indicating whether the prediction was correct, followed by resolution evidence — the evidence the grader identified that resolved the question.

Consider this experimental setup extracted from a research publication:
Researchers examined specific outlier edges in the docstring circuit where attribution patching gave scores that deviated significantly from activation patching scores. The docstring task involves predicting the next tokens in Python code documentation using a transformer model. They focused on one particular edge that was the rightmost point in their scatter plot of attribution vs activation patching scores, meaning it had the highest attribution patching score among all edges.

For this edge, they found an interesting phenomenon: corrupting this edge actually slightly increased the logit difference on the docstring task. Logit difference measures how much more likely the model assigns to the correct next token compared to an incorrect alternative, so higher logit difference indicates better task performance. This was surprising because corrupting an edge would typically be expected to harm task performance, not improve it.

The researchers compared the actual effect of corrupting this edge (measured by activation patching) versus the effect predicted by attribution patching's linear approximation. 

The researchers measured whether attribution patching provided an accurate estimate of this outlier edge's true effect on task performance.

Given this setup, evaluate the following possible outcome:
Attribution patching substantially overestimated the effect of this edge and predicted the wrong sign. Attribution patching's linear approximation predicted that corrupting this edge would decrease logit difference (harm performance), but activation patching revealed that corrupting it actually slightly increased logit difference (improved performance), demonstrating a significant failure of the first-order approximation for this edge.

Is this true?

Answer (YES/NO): NO